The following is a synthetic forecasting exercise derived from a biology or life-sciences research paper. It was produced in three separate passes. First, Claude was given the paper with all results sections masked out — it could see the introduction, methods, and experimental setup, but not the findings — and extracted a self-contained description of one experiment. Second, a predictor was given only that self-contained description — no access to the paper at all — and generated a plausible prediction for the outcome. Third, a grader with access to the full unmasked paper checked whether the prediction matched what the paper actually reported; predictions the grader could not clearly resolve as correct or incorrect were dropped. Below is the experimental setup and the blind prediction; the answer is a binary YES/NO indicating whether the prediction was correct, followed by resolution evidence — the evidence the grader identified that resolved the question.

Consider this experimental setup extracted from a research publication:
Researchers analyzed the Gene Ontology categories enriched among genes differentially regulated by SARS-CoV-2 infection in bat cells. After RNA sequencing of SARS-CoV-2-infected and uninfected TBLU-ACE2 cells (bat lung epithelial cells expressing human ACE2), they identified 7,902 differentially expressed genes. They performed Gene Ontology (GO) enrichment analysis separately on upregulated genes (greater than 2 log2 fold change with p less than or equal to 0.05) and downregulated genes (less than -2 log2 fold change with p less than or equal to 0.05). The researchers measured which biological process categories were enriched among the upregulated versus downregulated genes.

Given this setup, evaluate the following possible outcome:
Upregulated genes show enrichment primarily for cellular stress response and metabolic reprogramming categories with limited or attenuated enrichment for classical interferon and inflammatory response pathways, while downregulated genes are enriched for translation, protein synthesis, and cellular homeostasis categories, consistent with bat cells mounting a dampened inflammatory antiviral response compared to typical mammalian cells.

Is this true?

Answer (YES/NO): NO